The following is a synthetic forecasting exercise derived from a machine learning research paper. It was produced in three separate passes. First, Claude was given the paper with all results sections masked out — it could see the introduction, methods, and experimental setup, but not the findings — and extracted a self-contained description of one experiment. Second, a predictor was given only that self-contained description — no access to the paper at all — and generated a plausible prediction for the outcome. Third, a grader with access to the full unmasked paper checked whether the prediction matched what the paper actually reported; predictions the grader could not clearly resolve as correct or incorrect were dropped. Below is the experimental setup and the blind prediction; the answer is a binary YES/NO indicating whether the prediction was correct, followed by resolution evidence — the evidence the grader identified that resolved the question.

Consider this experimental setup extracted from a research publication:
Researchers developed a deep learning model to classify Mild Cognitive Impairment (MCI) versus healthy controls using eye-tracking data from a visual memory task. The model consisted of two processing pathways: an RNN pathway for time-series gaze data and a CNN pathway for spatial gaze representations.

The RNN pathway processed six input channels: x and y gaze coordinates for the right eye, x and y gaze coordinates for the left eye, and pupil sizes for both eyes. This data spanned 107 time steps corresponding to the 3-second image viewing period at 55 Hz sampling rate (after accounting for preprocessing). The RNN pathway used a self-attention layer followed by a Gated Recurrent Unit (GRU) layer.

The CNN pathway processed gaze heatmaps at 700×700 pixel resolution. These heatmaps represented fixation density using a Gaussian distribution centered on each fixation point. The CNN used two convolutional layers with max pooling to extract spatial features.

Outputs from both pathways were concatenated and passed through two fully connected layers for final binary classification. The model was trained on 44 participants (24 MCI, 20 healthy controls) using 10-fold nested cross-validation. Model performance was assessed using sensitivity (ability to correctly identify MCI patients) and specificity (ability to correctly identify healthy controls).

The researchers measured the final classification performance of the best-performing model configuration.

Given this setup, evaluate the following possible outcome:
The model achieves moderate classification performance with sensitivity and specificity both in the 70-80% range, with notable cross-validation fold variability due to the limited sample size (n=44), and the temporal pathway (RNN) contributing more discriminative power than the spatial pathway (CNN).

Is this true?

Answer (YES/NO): NO